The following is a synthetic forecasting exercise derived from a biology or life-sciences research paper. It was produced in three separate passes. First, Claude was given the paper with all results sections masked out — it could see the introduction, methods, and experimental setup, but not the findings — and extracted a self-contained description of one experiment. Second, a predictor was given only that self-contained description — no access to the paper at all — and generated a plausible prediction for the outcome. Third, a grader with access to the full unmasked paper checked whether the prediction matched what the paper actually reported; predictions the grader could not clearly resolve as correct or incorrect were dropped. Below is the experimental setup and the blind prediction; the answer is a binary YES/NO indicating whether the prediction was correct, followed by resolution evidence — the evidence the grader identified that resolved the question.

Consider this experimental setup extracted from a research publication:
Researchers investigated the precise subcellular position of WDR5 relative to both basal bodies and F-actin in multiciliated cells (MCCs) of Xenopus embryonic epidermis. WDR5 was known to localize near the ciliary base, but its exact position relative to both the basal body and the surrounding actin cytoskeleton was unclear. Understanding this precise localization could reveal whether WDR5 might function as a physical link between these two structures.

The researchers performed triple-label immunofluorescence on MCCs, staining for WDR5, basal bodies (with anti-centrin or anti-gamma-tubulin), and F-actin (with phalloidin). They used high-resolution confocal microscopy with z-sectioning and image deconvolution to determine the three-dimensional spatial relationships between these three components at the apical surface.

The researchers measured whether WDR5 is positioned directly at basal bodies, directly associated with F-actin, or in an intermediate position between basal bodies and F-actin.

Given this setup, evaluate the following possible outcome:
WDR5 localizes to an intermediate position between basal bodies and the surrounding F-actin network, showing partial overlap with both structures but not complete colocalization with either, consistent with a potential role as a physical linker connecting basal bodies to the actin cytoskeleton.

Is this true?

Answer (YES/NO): YES